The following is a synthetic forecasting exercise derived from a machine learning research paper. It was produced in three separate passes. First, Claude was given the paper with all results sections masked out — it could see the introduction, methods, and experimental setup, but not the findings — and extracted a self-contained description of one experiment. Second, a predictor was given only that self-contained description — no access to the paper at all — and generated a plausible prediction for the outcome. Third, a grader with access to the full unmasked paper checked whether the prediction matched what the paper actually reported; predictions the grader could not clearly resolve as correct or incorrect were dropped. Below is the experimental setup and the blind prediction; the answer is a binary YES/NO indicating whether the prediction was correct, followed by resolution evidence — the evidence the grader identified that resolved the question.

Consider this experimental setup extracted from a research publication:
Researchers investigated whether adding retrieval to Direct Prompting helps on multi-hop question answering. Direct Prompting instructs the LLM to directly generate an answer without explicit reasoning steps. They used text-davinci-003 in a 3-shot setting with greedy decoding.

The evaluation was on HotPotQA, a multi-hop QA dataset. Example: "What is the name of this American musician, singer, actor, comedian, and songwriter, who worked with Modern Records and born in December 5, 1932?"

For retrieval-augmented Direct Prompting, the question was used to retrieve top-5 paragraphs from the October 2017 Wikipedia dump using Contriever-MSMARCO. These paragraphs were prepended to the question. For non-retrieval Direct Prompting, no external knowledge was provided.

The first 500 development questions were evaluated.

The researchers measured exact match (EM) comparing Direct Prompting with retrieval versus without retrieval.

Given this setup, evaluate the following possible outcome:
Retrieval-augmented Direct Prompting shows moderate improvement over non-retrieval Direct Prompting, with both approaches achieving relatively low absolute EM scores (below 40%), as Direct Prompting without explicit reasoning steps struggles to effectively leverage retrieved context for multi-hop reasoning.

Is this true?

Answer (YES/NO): YES